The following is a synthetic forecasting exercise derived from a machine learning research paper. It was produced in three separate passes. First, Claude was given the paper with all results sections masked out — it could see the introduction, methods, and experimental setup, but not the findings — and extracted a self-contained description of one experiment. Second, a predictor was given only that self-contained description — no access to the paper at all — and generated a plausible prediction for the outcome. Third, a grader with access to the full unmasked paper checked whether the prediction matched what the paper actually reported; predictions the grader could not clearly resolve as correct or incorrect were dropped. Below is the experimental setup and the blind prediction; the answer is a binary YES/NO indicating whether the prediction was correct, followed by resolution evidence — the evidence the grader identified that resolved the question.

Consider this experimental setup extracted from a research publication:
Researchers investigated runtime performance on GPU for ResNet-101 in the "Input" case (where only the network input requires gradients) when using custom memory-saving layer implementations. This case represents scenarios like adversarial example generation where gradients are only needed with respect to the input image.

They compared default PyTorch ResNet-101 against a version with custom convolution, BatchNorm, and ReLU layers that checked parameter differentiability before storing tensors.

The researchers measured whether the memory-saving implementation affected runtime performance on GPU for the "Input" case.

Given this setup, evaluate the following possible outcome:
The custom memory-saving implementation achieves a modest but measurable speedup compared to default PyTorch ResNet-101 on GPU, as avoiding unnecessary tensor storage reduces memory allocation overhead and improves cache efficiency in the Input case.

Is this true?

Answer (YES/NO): NO